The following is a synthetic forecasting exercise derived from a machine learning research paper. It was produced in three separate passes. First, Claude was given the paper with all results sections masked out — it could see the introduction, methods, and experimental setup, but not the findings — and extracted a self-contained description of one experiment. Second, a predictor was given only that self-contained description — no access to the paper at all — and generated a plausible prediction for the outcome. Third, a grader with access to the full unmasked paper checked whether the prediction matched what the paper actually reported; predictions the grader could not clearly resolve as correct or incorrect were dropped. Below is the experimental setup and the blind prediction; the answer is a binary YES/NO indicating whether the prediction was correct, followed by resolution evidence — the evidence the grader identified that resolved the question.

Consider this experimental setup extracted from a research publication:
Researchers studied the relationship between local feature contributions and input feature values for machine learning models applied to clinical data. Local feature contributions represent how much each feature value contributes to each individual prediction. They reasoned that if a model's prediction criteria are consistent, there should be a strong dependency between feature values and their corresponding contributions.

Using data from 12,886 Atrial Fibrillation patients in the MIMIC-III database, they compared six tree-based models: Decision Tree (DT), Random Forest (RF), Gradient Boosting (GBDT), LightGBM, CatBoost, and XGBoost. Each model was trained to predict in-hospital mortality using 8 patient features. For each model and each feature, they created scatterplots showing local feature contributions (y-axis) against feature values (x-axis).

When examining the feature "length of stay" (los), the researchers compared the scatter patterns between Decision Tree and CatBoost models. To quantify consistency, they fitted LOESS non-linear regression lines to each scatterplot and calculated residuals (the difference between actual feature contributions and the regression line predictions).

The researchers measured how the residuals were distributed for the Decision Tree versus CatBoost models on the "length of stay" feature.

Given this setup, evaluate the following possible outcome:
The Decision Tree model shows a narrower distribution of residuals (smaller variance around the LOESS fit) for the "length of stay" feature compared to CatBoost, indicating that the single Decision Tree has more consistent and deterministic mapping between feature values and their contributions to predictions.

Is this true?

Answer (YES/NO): NO